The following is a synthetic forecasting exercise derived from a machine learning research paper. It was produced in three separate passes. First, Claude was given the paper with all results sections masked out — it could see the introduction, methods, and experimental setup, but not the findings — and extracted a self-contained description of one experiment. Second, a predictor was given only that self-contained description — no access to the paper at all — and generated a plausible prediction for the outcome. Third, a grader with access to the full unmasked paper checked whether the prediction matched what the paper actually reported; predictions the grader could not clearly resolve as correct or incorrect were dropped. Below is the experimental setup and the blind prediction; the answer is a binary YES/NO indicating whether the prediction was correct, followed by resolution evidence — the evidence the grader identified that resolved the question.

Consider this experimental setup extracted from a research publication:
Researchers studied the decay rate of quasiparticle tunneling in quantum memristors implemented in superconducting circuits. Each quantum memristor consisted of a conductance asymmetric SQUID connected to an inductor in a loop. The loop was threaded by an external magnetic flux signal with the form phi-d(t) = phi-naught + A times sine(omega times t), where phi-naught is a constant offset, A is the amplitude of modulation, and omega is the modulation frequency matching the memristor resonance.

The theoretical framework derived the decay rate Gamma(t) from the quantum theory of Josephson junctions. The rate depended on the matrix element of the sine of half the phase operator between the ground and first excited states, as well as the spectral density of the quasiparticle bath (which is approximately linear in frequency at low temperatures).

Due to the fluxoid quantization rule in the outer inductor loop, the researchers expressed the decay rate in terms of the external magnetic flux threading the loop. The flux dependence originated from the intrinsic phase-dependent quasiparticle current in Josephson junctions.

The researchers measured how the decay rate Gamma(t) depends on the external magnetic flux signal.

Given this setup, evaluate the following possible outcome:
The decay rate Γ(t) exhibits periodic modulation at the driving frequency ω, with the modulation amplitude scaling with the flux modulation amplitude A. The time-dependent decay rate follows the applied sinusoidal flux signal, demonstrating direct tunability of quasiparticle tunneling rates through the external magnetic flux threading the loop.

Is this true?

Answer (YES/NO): NO